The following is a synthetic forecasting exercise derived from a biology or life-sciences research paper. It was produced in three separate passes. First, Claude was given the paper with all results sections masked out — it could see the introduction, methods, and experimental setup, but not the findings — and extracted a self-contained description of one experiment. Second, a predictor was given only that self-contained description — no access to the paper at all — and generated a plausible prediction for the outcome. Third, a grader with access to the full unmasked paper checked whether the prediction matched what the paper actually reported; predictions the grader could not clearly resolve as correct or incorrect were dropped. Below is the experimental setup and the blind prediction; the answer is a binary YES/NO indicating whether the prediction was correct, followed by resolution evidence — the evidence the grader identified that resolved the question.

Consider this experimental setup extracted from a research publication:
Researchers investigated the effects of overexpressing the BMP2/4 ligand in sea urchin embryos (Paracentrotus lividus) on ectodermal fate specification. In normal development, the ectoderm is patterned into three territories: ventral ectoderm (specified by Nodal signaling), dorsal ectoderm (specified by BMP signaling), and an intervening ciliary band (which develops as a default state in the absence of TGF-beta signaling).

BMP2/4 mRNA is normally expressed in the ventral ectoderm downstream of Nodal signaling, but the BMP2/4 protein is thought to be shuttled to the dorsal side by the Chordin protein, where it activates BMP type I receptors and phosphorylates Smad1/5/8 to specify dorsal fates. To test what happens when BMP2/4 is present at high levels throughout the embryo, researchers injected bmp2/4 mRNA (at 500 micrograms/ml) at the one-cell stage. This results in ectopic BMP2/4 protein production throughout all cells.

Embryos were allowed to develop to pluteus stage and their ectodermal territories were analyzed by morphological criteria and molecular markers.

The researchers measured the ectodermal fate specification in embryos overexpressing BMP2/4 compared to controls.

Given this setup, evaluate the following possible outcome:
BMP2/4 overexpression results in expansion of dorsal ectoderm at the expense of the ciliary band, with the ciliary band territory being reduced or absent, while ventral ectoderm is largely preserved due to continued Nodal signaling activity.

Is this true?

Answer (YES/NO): NO